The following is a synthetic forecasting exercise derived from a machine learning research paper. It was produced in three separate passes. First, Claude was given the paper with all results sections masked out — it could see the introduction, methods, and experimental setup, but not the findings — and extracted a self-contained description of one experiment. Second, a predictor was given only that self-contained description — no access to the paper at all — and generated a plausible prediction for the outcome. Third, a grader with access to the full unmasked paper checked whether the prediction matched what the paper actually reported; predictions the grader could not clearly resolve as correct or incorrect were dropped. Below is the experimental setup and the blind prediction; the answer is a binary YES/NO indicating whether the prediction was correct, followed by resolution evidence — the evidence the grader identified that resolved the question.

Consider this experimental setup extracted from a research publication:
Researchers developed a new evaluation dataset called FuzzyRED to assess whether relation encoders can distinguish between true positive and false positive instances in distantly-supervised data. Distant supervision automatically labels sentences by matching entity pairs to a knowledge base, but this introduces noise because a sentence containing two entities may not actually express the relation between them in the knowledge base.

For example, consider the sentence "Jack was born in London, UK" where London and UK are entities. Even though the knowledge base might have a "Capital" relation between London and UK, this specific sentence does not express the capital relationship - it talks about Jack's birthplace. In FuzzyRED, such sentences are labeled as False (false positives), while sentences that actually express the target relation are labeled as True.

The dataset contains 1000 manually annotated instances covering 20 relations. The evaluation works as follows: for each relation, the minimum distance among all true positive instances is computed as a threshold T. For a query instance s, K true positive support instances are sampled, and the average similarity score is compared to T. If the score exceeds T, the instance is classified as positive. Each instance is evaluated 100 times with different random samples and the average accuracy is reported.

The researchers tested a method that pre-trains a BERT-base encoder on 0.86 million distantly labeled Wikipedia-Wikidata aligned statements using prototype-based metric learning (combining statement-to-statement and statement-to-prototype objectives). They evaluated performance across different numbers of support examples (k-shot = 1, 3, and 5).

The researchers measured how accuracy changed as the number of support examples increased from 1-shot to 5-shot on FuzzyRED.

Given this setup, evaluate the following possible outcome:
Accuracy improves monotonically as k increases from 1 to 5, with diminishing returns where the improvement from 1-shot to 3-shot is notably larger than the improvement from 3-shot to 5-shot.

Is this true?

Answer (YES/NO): NO